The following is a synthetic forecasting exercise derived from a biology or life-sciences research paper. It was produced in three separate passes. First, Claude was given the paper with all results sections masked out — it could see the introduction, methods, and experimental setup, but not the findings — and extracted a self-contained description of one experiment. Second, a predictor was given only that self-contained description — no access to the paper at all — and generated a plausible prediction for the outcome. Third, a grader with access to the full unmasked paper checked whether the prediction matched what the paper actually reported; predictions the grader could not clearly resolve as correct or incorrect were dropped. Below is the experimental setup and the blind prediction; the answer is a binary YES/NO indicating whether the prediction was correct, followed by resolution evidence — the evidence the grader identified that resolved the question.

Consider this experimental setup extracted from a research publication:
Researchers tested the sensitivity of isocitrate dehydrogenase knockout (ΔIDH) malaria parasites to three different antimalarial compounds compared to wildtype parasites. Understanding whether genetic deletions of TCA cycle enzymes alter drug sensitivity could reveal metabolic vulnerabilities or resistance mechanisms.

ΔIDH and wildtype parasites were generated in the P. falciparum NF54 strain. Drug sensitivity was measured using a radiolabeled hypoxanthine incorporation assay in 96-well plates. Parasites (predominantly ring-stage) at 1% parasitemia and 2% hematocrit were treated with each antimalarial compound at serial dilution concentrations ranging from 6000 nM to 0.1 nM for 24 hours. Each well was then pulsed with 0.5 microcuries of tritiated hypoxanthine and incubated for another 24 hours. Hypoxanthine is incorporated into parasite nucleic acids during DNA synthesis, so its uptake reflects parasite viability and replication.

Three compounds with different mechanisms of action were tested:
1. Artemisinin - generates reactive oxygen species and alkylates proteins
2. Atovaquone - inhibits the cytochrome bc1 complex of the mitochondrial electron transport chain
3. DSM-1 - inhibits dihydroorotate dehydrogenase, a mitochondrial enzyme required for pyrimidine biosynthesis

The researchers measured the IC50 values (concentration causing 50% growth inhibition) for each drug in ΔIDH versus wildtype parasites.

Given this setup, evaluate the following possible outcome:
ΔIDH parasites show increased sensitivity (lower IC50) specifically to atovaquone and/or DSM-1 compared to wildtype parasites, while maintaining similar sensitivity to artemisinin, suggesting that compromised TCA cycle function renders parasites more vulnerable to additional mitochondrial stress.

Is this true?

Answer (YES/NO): NO